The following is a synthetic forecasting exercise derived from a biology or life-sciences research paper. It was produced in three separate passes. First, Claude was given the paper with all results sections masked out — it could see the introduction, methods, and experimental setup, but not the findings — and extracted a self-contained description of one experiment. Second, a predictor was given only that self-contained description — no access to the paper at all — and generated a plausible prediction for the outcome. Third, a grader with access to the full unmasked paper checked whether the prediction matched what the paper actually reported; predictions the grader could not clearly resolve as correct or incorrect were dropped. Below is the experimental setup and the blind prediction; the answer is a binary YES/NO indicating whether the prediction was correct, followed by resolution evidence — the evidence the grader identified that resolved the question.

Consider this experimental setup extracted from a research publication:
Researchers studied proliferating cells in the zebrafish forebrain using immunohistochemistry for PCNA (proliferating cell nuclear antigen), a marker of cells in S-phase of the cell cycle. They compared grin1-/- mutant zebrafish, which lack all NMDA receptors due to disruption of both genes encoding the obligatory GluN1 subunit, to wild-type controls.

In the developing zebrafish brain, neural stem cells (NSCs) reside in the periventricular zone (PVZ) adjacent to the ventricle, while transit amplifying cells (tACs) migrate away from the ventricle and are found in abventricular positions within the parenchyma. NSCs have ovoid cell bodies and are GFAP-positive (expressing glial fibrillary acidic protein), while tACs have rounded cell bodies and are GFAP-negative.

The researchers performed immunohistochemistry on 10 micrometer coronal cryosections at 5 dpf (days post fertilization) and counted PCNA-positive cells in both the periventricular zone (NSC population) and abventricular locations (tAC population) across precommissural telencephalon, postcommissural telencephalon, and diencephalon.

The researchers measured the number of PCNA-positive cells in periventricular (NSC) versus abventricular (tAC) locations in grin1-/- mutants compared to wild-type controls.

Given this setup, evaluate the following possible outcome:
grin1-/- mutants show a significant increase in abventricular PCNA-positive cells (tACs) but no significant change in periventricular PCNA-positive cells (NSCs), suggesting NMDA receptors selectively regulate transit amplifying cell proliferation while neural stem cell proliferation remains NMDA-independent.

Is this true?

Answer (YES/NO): YES